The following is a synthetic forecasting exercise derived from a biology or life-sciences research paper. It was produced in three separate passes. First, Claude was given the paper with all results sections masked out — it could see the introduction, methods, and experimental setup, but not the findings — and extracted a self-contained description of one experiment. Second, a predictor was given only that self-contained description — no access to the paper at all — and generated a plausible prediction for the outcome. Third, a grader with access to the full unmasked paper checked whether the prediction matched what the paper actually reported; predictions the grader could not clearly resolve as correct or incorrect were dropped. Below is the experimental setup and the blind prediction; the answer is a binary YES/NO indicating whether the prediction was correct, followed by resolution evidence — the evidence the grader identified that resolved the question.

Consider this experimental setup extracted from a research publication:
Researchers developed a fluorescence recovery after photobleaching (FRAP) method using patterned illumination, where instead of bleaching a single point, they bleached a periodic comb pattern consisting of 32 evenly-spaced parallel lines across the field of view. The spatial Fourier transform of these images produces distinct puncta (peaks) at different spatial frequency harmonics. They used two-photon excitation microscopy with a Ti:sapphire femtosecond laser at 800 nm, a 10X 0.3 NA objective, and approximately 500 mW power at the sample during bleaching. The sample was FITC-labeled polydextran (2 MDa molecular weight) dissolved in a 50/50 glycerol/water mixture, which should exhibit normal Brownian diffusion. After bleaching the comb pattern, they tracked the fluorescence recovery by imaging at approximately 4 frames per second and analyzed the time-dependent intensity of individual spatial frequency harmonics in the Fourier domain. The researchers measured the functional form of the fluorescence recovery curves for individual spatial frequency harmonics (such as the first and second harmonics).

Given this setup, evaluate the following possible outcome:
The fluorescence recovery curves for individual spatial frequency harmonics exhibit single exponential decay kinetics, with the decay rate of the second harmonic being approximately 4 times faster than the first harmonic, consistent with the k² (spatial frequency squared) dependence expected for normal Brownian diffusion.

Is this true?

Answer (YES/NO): YES